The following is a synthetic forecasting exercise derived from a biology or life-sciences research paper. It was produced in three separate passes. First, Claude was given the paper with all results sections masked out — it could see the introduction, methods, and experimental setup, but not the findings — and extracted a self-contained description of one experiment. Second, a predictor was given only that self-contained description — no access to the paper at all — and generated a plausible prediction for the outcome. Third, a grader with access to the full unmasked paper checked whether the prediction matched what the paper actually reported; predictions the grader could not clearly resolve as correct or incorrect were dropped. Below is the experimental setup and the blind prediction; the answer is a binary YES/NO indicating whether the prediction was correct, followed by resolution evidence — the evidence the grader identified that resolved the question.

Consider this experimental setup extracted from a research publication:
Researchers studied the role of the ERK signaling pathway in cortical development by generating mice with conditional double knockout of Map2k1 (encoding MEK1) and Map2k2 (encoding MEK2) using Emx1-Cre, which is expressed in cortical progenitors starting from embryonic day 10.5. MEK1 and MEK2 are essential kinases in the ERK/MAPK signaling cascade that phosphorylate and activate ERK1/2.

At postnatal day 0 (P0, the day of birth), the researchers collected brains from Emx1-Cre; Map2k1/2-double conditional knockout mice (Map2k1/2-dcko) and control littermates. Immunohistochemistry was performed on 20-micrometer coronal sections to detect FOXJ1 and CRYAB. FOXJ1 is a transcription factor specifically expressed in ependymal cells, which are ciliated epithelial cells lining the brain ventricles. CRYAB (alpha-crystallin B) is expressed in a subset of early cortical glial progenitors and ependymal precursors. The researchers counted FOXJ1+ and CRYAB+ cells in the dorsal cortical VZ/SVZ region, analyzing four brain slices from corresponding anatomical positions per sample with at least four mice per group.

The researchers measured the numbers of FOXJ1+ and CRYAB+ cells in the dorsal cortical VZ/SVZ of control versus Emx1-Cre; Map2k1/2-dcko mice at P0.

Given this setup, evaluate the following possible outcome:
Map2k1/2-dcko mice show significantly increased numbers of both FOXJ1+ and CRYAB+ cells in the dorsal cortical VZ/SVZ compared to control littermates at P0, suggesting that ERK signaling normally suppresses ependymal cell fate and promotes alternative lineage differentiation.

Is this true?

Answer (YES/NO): YES